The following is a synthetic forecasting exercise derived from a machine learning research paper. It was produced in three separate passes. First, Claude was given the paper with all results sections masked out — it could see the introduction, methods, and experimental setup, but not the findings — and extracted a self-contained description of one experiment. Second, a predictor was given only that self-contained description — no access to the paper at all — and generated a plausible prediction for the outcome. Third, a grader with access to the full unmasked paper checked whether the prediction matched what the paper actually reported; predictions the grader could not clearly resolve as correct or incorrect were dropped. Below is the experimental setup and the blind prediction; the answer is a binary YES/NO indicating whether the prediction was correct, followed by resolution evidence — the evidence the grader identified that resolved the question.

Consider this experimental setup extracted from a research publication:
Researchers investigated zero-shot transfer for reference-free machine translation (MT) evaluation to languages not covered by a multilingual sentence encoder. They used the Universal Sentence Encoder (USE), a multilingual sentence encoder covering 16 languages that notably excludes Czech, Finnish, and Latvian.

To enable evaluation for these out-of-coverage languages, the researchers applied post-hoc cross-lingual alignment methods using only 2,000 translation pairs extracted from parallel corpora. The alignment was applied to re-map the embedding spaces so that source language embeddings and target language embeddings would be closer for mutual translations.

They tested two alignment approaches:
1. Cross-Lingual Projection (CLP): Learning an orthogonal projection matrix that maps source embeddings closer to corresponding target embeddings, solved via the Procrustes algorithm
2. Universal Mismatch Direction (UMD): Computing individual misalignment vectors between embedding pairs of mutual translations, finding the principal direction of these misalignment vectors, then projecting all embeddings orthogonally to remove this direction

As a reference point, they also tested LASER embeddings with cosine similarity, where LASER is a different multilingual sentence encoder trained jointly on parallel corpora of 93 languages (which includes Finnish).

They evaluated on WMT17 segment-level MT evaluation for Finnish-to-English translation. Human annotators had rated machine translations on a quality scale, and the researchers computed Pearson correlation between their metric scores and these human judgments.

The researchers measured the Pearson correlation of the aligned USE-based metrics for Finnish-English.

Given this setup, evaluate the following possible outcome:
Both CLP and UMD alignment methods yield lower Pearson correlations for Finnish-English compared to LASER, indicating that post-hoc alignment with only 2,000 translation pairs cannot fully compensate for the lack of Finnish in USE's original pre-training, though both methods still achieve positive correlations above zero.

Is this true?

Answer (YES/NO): NO